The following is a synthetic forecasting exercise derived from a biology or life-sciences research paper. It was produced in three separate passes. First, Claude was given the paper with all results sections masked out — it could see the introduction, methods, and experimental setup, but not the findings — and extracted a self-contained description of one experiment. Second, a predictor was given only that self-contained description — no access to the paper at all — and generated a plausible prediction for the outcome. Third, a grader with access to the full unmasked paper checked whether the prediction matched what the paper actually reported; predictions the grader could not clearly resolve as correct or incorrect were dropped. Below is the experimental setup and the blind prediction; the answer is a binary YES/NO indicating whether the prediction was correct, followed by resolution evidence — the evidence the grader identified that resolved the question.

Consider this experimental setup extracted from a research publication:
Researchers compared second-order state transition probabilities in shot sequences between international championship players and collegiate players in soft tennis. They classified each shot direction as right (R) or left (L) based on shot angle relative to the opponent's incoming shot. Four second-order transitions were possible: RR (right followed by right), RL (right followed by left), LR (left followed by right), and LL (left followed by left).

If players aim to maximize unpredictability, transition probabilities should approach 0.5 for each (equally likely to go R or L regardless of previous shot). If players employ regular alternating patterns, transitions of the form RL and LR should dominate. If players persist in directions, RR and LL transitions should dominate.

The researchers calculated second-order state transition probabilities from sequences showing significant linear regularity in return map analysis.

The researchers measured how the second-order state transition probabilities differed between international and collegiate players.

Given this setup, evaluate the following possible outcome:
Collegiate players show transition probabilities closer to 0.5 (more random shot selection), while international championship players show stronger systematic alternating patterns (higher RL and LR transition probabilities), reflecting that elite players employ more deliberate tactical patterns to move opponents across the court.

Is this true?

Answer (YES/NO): YES